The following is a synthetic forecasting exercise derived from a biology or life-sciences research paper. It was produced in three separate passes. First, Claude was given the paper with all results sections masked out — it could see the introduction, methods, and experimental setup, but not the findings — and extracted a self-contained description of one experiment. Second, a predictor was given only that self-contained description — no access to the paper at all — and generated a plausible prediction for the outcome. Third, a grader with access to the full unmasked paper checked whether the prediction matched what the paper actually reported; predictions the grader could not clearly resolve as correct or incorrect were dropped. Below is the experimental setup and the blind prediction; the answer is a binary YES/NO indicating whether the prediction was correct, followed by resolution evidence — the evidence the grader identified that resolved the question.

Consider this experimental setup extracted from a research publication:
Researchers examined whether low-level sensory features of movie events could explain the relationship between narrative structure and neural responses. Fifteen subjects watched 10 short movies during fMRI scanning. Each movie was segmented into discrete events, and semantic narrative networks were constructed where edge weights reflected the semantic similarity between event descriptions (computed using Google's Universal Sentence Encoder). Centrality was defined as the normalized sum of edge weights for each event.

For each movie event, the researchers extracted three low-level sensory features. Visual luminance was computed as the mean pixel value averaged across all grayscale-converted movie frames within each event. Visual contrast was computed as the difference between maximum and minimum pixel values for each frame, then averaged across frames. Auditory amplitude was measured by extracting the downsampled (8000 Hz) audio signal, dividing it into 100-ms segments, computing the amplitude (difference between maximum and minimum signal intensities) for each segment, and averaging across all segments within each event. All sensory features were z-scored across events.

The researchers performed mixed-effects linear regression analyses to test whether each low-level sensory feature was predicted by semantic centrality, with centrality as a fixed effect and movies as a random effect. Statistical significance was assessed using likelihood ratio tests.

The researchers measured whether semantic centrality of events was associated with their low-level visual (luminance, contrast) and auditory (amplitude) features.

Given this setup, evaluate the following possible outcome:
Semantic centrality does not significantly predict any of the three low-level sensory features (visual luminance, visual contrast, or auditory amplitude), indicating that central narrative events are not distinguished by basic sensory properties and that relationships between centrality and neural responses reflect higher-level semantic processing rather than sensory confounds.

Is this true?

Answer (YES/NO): YES